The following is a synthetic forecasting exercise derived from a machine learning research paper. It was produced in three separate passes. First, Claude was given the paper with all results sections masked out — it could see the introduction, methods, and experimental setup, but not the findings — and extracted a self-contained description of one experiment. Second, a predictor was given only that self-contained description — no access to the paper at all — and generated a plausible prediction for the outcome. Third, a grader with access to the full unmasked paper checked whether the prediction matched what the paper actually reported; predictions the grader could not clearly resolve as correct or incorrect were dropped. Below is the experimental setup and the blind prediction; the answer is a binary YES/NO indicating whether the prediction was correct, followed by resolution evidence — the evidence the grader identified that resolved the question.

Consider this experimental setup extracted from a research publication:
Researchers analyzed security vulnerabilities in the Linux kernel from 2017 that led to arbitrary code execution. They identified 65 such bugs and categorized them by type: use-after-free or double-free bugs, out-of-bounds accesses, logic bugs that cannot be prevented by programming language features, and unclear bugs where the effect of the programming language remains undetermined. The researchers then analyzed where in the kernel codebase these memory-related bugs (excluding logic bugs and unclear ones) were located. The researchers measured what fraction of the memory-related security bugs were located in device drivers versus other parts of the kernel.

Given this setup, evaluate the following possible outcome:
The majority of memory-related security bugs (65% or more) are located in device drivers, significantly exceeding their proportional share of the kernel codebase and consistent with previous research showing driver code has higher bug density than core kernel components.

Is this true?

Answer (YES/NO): YES